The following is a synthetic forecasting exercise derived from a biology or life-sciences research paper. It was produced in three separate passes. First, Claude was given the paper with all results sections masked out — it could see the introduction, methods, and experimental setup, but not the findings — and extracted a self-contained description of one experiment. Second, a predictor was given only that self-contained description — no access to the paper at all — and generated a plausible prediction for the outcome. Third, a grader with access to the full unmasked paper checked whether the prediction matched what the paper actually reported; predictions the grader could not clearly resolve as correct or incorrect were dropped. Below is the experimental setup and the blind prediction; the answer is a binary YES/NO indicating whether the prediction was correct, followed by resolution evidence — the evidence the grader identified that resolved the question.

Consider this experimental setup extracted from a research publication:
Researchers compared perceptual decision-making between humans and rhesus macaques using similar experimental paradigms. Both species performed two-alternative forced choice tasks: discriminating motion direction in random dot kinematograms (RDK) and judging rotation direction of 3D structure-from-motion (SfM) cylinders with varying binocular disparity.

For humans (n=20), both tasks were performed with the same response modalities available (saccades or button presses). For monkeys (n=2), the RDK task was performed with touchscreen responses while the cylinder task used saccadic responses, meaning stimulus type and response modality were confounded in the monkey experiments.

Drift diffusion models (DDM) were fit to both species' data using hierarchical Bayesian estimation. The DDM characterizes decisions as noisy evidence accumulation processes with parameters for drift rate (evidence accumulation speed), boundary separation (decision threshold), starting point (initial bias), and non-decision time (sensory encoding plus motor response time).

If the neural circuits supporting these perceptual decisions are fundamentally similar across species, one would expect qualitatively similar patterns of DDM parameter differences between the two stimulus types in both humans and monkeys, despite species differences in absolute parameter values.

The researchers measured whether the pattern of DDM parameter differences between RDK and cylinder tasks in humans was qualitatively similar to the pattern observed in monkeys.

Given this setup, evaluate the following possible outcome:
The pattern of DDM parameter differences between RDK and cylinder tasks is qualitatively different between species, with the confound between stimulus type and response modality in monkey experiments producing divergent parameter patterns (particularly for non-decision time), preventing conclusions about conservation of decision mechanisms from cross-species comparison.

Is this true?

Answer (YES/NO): NO